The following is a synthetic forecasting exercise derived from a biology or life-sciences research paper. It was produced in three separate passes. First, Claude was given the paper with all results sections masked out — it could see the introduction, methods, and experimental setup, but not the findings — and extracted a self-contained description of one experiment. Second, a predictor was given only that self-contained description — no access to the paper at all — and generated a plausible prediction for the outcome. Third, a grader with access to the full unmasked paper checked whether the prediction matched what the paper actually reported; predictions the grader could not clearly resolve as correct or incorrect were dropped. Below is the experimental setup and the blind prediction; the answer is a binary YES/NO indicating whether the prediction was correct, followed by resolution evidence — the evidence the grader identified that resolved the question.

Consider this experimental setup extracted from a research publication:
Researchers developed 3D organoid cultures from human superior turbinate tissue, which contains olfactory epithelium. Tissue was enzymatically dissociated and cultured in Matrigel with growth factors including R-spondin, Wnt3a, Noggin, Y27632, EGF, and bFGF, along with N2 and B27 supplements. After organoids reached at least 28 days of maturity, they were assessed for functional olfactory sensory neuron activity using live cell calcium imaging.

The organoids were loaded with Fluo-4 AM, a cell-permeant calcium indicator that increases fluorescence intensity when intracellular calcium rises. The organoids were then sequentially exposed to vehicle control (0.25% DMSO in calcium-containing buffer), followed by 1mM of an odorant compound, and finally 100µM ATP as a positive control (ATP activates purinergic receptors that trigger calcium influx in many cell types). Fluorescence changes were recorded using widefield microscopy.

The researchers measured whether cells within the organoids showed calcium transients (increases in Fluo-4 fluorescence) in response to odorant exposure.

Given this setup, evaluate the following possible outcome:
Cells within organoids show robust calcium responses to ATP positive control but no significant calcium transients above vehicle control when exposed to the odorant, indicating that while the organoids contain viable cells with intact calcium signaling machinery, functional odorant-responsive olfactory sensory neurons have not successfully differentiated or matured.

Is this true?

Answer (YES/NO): NO